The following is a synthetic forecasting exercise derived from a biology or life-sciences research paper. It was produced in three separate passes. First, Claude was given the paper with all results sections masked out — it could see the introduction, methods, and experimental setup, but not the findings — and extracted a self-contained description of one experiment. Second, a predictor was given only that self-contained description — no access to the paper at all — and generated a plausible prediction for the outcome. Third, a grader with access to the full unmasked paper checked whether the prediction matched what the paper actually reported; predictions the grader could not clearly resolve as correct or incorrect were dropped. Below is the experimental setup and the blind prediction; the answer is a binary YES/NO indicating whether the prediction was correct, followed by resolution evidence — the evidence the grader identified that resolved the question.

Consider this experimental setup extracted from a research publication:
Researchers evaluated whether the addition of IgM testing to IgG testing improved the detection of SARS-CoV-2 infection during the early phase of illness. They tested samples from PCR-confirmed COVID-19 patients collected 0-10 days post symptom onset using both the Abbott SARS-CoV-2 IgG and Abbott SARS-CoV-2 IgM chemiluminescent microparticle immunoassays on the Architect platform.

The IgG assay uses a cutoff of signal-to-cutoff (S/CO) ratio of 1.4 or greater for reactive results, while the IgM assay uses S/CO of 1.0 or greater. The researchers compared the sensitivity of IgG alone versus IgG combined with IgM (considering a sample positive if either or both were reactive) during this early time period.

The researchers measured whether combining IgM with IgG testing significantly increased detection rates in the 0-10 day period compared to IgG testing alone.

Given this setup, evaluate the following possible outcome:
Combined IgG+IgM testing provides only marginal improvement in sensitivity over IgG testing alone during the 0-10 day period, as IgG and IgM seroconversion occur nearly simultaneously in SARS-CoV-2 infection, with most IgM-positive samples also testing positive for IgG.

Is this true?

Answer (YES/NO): NO